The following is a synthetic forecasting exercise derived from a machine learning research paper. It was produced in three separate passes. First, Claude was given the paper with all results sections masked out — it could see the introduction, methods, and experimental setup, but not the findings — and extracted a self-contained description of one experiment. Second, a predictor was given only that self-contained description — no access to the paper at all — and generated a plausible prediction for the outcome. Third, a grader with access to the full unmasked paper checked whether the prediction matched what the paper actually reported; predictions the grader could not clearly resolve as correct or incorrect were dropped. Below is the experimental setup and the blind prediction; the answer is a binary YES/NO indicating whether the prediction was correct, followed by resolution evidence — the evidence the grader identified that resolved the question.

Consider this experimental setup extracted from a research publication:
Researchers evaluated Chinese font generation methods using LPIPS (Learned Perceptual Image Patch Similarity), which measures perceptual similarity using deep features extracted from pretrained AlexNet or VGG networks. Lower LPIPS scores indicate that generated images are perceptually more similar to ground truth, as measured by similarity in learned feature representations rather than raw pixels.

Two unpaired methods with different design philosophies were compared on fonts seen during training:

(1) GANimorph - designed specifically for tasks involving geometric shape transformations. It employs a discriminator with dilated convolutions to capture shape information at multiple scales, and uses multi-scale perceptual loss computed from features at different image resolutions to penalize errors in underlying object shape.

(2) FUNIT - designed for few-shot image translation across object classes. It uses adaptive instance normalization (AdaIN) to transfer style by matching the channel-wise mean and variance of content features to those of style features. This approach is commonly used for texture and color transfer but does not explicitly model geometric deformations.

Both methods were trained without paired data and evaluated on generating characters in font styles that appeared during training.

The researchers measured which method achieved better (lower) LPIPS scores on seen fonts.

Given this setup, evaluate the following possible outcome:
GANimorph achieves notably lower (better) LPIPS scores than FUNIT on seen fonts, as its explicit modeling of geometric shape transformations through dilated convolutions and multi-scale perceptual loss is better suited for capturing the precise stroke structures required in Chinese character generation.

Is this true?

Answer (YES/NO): NO